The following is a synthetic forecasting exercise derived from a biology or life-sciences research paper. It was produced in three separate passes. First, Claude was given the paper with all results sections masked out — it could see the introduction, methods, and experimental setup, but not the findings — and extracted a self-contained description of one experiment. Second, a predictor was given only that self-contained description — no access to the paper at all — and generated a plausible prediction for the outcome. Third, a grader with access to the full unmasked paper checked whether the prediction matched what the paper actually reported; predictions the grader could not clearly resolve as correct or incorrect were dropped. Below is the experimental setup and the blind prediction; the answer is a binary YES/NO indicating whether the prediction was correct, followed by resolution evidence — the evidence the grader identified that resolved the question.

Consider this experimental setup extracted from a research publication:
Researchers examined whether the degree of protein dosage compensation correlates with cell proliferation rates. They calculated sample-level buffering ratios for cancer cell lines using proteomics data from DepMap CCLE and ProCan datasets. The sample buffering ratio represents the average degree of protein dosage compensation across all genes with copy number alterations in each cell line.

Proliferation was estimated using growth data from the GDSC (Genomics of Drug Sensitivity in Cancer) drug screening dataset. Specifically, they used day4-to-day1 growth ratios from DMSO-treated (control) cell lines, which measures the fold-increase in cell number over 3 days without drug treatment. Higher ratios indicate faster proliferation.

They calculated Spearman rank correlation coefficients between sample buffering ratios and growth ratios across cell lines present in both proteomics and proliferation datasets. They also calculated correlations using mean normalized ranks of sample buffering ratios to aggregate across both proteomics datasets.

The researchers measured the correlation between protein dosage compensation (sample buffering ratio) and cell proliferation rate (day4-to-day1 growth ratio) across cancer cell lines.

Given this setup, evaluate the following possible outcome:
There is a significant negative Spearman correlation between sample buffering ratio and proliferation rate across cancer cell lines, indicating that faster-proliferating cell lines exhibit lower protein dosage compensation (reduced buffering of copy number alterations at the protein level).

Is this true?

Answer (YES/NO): NO